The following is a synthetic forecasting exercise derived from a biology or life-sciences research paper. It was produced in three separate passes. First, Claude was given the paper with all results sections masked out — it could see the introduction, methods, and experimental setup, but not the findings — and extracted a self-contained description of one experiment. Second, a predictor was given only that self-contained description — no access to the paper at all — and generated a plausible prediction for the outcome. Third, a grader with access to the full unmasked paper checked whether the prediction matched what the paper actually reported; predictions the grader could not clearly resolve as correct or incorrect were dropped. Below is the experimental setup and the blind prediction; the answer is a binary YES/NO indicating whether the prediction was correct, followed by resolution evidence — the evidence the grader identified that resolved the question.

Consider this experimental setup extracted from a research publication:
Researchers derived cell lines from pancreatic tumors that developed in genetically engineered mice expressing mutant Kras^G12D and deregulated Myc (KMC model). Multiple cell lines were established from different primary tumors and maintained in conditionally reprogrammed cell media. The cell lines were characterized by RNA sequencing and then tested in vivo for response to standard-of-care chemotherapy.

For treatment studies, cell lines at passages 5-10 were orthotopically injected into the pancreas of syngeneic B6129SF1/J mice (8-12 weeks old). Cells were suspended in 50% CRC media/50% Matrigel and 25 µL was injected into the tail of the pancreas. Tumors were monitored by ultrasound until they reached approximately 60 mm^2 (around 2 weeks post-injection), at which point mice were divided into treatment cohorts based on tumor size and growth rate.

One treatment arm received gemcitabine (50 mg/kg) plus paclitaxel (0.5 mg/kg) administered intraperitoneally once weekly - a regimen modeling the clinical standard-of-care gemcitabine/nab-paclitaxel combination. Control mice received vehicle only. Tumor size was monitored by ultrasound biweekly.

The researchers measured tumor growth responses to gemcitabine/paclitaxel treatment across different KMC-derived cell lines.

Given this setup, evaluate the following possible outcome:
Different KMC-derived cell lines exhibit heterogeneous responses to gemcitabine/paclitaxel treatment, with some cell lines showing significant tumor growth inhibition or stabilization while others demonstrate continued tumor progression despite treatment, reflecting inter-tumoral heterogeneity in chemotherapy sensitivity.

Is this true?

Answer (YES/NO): YES